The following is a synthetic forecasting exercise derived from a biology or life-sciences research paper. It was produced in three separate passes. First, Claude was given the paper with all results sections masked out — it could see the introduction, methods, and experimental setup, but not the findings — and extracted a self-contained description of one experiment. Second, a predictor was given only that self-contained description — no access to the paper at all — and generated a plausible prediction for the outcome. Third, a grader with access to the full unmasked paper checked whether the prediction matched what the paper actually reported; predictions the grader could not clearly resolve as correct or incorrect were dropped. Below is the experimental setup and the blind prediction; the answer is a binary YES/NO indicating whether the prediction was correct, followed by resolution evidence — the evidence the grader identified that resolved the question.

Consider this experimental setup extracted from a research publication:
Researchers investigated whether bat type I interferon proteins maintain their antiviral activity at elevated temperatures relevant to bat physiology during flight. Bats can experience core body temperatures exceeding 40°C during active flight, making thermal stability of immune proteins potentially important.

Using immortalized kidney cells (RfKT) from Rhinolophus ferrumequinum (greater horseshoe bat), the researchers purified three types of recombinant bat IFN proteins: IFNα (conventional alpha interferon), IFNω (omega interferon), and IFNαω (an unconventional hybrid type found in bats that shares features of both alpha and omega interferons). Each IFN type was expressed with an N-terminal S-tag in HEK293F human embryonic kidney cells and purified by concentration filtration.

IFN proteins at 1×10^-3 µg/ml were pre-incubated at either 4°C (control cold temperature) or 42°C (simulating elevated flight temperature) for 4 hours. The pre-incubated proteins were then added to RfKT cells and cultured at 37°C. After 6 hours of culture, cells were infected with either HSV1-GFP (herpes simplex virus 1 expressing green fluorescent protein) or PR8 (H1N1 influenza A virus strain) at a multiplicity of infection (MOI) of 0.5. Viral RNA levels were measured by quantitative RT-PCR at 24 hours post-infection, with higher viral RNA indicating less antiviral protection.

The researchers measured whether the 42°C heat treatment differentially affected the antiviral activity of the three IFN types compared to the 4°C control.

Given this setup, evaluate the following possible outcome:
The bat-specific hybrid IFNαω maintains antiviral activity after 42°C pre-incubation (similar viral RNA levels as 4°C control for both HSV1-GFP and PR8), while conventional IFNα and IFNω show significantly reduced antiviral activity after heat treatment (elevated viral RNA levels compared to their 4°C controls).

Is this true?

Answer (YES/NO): NO